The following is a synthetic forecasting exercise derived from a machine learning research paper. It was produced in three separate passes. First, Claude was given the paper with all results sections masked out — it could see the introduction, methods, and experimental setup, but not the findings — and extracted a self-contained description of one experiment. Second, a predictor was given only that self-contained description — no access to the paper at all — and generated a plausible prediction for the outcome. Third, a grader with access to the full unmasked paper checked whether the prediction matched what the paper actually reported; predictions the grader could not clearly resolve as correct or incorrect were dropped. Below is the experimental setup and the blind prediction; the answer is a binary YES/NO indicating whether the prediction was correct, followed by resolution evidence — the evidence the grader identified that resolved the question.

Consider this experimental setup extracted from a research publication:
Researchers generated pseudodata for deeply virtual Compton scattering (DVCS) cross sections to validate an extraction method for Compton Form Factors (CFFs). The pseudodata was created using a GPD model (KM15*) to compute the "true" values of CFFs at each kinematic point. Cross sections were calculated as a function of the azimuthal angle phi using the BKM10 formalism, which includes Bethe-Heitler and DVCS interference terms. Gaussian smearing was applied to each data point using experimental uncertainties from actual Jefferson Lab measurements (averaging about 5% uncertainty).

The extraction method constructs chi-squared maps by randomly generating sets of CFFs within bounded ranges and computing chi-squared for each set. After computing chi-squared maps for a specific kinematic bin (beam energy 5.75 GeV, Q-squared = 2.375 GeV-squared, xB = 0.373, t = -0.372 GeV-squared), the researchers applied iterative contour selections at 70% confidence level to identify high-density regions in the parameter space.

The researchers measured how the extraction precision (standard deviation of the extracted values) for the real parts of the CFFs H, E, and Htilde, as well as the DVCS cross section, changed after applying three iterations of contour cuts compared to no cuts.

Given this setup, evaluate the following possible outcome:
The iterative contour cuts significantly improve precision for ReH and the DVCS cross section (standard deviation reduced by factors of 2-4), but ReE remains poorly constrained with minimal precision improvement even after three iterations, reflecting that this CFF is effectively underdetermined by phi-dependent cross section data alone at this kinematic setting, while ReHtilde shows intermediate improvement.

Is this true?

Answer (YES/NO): NO